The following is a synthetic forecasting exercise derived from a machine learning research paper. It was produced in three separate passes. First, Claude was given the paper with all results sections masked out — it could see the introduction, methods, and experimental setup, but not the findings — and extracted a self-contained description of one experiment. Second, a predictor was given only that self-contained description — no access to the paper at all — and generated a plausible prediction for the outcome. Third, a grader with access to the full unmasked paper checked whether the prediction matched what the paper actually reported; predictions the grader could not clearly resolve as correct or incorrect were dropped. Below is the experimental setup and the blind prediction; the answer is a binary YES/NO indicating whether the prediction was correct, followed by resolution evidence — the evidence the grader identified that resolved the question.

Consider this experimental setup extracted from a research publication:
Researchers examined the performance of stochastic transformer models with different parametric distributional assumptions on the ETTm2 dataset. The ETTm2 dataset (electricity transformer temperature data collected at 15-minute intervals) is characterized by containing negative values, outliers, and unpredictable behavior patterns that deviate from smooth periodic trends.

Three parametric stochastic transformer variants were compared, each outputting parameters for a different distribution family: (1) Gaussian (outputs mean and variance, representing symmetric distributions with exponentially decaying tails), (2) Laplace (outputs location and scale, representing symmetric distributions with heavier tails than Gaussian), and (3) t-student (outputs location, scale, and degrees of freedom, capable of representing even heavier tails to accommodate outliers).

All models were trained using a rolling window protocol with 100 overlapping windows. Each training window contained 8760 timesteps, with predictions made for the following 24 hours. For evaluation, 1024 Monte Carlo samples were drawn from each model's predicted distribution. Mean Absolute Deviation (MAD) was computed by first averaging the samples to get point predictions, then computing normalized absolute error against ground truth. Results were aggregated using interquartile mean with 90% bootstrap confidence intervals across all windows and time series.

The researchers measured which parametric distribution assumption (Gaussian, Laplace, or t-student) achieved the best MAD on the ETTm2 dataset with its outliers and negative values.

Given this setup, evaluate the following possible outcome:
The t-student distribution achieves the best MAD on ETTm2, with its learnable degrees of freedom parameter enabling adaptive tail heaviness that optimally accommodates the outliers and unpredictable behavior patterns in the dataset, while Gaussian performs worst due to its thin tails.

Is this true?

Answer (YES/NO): NO